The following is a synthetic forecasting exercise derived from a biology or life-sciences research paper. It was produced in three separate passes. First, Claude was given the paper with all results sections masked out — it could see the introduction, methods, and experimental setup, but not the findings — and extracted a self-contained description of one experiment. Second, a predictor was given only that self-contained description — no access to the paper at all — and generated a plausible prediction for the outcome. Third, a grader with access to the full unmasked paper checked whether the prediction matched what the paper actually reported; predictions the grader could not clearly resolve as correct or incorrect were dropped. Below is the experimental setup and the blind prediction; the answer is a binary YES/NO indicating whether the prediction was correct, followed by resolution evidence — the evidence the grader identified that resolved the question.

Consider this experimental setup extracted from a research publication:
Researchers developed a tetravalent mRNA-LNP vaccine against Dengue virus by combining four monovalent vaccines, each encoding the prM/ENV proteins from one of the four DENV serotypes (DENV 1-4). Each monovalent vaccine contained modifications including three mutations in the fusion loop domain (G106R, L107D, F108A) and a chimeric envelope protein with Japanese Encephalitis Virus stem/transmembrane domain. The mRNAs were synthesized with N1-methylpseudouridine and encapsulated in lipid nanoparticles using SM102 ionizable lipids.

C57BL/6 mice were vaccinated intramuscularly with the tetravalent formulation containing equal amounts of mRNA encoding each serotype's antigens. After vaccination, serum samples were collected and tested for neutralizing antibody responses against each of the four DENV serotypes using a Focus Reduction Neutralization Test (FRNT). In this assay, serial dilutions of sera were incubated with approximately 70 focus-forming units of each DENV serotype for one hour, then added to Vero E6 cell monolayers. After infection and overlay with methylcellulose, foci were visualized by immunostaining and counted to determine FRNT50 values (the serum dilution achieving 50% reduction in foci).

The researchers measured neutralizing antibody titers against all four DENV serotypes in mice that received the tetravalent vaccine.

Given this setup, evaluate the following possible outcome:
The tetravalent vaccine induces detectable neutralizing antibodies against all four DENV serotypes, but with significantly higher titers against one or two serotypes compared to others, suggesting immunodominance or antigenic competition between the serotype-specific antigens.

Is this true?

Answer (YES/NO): NO